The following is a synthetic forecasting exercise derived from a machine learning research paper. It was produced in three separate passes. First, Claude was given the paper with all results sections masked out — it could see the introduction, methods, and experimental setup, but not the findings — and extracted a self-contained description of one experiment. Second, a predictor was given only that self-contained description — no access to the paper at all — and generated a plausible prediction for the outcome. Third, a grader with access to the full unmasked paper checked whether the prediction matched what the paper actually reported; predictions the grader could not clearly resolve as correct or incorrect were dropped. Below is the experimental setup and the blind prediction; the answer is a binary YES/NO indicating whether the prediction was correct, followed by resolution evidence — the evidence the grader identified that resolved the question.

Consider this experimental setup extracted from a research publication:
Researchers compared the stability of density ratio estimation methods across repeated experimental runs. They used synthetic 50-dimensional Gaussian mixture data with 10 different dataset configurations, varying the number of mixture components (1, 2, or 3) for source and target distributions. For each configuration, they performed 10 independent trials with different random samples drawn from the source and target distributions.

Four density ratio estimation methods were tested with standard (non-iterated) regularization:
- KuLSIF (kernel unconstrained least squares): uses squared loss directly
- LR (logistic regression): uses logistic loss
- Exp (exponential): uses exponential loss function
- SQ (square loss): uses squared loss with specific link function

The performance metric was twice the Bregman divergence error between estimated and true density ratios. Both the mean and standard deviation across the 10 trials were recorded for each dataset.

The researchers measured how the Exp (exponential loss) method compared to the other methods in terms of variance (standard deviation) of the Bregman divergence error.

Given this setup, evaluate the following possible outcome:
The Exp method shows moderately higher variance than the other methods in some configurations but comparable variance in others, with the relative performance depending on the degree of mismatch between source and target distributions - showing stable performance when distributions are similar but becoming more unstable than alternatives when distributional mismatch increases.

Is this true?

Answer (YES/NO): NO